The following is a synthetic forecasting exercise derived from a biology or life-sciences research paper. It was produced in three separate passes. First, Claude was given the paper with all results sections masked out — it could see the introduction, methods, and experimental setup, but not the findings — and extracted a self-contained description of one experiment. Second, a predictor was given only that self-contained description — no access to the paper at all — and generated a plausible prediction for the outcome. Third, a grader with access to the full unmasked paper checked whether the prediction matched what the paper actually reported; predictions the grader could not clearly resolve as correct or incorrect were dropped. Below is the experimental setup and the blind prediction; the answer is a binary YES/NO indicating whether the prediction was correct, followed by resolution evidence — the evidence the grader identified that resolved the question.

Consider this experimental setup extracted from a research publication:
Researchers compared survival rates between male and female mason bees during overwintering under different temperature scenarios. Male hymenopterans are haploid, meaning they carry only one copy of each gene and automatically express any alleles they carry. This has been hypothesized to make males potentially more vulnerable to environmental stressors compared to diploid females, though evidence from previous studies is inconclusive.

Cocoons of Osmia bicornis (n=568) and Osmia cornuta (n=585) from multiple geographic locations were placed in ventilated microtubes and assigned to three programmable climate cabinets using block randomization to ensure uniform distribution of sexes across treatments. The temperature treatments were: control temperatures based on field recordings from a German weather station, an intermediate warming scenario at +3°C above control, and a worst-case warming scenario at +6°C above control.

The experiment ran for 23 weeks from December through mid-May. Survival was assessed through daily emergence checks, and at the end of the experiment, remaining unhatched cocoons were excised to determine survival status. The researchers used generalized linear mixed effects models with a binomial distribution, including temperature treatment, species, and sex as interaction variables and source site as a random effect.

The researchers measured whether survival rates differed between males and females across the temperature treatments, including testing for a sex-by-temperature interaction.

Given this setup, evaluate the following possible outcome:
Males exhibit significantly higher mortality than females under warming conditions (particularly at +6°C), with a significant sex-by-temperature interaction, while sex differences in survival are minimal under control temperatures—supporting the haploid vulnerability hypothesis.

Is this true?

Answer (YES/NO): NO